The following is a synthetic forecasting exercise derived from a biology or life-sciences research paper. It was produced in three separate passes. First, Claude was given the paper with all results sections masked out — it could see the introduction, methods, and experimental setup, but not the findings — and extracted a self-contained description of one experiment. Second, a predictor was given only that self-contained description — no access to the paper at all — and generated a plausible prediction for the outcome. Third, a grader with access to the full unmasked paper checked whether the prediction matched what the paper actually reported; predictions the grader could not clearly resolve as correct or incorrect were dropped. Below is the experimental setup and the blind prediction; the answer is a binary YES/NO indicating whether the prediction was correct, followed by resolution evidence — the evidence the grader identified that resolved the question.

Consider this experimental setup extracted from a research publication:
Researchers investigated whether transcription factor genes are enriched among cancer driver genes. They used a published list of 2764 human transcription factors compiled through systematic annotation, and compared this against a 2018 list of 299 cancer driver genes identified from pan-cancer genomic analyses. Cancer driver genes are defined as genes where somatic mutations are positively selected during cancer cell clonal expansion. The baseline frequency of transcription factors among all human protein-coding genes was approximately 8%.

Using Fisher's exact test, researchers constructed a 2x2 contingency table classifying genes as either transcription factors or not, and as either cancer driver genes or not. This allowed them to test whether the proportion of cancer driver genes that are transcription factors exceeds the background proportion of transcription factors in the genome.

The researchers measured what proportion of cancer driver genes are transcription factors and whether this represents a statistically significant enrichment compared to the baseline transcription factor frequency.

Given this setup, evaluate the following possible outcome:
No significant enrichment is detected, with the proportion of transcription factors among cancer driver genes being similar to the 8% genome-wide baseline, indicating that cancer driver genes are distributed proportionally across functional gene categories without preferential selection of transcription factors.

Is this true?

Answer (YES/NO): NO